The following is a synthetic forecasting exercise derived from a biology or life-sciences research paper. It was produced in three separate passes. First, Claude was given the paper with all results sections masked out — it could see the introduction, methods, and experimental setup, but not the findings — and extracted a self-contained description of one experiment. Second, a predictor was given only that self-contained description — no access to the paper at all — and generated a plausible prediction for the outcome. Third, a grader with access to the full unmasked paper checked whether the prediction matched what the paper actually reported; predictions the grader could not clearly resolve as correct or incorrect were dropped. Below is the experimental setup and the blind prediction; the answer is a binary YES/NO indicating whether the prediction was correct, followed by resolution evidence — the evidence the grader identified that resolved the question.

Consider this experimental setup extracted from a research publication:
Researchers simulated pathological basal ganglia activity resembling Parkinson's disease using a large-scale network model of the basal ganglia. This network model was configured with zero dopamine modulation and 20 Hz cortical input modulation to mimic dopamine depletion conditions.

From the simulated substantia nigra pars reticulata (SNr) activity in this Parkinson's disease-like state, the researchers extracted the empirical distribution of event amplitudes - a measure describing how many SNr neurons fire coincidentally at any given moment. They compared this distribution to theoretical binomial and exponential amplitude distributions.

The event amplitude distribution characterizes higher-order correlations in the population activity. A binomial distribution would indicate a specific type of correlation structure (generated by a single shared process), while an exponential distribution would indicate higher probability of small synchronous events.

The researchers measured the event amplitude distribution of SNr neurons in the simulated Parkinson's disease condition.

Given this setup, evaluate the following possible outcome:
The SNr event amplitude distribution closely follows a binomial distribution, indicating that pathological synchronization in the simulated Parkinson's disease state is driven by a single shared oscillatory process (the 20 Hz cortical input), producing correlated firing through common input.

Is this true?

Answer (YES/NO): NO